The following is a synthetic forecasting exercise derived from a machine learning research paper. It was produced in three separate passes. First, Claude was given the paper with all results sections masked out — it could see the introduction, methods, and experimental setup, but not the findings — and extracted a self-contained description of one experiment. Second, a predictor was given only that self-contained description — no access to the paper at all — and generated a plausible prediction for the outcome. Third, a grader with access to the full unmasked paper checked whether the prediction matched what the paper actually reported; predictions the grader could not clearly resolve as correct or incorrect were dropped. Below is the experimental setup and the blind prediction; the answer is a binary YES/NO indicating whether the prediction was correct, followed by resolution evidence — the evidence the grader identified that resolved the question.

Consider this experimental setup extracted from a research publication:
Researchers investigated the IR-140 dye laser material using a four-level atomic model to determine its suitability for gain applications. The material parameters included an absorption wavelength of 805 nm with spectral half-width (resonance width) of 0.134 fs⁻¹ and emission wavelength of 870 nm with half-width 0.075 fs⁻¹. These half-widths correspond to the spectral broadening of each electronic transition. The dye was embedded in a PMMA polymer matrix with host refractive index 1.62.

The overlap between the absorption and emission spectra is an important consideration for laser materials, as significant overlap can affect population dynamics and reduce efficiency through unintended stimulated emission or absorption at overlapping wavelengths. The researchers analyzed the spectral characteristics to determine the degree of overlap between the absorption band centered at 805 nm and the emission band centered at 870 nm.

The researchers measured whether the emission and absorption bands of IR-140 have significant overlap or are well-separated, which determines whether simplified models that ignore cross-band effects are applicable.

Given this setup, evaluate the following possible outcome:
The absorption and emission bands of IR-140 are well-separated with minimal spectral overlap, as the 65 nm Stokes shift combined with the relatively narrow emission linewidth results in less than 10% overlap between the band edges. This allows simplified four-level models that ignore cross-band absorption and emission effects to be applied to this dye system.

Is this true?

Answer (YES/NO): NO